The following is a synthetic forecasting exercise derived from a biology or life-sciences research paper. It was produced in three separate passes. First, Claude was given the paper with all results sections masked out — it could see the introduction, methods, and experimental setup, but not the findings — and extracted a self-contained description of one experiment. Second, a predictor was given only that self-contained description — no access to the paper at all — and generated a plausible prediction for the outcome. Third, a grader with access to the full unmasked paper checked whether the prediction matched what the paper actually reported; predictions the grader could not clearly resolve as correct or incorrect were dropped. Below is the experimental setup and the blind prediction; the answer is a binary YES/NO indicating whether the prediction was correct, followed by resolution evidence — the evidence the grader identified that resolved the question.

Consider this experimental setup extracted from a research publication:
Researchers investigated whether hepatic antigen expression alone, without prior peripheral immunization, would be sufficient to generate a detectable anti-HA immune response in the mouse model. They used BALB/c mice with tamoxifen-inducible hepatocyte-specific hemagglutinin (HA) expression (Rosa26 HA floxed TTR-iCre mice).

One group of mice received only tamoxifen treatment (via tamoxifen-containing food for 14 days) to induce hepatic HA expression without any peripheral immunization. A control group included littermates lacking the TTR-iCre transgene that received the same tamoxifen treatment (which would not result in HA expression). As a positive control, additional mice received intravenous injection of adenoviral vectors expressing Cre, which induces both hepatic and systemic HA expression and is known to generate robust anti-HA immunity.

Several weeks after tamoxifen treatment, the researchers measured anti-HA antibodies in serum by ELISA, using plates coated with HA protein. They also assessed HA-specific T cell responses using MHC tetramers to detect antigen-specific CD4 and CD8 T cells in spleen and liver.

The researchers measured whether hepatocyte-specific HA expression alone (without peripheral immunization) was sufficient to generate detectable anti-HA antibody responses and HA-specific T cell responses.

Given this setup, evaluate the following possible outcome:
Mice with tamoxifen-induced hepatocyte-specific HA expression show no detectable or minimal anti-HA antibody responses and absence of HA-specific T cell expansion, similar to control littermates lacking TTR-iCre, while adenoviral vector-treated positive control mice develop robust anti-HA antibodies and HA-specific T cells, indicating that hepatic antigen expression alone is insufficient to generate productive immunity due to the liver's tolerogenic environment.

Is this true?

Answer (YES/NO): YES